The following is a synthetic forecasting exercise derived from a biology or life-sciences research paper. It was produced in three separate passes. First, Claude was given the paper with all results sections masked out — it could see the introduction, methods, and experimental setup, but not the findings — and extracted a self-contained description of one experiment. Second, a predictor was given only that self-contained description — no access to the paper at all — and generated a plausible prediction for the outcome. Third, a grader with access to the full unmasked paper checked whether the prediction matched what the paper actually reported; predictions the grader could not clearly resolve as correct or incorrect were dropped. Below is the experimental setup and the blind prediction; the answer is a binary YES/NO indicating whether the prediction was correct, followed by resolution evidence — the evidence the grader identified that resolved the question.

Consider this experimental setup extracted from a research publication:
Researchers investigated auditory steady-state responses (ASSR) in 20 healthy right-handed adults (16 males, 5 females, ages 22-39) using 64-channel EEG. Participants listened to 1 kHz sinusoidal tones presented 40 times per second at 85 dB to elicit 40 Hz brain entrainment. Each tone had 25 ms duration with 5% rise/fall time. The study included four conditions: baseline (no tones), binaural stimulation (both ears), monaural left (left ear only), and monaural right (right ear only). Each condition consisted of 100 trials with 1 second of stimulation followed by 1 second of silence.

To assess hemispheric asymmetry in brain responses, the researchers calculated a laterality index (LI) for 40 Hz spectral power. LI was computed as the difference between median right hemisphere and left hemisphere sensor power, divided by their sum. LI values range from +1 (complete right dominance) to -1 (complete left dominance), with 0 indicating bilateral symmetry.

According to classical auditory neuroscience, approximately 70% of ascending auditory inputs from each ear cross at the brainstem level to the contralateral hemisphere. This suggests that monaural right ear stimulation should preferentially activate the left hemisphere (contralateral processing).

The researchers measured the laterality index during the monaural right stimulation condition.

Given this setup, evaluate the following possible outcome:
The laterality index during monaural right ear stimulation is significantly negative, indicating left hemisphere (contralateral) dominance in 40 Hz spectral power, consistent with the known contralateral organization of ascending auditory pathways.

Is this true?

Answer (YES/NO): NO